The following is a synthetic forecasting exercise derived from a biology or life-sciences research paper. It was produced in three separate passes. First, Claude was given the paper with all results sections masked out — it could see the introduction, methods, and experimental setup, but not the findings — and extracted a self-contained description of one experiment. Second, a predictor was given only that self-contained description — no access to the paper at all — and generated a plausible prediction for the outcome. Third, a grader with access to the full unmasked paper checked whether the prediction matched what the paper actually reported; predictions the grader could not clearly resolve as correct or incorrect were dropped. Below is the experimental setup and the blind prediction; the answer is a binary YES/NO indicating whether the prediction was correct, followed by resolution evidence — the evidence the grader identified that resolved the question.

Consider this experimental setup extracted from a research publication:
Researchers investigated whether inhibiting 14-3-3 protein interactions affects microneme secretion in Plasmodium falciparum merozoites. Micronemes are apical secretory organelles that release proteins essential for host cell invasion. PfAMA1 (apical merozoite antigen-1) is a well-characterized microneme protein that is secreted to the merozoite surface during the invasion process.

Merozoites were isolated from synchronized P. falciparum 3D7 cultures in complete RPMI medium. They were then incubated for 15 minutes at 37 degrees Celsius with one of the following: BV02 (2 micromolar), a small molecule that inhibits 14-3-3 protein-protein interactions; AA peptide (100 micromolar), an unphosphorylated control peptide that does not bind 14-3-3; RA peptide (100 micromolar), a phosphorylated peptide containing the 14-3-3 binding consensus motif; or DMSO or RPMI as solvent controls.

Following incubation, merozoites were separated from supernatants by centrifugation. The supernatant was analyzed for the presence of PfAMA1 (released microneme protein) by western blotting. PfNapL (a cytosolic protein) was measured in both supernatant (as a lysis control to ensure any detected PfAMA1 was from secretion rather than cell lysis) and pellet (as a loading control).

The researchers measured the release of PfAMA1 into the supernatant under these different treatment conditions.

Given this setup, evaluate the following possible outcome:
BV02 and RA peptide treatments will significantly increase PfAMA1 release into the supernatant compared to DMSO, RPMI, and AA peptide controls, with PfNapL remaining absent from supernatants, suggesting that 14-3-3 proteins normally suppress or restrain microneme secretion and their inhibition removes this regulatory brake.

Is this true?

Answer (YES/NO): NO